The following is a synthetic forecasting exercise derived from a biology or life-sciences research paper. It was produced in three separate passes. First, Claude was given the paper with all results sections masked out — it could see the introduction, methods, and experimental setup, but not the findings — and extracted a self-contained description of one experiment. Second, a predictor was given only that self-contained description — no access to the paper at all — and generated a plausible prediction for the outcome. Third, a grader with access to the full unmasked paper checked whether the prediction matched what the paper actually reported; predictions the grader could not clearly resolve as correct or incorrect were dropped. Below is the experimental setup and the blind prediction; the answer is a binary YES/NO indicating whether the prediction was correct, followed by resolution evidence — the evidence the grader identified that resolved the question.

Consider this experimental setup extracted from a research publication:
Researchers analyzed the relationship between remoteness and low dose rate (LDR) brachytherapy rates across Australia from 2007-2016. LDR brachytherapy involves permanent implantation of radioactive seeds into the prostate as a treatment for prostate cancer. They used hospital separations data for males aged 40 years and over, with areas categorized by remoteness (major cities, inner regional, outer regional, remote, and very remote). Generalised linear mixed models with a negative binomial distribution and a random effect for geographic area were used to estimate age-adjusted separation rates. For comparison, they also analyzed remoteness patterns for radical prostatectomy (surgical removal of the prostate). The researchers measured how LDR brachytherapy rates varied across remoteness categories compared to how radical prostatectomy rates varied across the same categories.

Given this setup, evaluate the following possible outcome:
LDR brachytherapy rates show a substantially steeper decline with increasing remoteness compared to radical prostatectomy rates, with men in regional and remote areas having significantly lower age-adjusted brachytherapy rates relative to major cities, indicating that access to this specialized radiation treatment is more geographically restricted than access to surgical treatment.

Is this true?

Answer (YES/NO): NO